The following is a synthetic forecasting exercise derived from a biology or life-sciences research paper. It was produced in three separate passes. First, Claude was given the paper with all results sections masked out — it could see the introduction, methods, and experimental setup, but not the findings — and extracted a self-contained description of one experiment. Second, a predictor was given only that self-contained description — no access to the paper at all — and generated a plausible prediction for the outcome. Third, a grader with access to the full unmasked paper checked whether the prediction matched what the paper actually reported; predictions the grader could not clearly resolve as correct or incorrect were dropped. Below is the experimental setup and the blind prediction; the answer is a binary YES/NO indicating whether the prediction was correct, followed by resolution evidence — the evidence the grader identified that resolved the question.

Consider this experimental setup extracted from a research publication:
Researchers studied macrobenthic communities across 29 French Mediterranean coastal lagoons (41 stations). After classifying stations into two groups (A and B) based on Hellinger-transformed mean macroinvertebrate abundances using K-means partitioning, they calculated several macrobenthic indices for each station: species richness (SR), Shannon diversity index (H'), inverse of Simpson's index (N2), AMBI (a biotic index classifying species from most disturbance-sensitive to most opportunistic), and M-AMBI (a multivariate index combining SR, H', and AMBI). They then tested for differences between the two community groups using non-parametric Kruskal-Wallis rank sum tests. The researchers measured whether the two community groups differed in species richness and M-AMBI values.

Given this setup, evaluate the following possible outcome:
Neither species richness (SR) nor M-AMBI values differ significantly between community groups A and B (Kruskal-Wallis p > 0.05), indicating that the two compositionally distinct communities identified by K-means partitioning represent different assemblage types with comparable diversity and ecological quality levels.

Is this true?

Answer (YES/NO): NO